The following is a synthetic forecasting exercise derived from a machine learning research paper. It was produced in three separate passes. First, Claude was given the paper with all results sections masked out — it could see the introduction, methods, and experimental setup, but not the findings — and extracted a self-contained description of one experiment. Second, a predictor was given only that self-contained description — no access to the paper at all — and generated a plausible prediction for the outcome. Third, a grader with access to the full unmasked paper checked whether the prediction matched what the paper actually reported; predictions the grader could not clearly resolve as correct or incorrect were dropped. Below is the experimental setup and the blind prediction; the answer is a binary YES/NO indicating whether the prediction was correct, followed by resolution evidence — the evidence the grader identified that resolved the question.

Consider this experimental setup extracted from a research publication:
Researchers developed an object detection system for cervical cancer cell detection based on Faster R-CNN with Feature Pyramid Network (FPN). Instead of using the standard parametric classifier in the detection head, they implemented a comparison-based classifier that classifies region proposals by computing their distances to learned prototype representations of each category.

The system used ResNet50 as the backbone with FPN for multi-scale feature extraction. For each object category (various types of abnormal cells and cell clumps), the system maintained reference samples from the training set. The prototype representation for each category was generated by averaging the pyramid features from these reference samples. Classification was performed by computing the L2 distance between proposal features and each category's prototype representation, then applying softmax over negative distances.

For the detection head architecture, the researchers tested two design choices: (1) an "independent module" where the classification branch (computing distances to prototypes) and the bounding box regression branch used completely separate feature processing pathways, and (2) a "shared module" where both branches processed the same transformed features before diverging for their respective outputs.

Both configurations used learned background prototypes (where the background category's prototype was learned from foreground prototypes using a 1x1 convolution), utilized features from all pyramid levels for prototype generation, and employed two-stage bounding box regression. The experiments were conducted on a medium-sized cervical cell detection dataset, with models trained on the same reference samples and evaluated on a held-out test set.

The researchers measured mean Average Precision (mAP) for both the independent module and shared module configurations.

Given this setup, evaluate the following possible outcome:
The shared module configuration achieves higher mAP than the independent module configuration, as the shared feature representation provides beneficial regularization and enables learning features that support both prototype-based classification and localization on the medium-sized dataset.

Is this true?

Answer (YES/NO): YES